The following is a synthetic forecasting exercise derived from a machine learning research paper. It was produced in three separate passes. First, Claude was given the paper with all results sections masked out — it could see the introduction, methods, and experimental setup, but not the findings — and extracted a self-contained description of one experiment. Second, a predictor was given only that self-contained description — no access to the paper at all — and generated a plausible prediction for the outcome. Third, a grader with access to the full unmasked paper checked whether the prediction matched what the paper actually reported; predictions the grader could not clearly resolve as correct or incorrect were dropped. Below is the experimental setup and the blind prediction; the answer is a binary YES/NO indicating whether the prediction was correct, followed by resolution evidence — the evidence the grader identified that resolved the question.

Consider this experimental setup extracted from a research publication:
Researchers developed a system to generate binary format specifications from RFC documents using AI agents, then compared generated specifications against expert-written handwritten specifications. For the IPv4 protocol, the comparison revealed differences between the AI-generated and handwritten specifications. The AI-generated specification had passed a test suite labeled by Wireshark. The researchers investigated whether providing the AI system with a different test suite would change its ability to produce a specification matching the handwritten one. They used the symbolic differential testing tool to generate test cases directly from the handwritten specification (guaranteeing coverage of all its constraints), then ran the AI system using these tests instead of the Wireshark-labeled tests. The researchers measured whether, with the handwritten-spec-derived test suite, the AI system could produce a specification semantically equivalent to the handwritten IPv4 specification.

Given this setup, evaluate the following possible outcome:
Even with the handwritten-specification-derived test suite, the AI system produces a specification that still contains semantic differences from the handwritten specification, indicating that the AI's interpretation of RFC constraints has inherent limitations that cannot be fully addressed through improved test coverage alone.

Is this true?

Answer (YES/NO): NO